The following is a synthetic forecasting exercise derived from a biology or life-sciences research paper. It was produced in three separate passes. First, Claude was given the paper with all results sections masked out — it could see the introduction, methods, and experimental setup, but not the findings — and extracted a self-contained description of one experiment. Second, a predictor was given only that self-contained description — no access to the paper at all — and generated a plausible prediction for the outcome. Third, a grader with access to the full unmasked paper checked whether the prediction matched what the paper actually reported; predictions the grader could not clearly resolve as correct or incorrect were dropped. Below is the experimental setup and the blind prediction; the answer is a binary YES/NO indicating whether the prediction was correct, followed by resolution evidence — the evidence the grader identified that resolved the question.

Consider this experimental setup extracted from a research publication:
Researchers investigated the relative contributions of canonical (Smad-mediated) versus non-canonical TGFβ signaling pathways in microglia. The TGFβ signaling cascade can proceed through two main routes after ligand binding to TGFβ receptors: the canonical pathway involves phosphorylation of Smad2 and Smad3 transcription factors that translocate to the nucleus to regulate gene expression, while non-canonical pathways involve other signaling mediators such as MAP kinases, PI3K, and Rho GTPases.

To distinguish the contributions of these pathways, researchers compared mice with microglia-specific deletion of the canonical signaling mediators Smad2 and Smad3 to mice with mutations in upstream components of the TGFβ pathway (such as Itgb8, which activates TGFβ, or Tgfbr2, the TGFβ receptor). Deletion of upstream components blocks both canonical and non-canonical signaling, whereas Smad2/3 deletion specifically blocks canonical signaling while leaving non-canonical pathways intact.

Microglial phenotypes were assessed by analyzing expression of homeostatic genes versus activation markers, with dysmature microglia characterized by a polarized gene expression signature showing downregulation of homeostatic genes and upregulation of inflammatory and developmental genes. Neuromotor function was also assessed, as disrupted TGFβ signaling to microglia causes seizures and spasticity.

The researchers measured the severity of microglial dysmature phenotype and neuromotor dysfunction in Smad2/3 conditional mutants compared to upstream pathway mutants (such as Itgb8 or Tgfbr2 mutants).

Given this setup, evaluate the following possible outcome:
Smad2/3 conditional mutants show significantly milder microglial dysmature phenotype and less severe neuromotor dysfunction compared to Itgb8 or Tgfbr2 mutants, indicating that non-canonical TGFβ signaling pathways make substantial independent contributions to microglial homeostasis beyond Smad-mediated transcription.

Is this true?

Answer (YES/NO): YES